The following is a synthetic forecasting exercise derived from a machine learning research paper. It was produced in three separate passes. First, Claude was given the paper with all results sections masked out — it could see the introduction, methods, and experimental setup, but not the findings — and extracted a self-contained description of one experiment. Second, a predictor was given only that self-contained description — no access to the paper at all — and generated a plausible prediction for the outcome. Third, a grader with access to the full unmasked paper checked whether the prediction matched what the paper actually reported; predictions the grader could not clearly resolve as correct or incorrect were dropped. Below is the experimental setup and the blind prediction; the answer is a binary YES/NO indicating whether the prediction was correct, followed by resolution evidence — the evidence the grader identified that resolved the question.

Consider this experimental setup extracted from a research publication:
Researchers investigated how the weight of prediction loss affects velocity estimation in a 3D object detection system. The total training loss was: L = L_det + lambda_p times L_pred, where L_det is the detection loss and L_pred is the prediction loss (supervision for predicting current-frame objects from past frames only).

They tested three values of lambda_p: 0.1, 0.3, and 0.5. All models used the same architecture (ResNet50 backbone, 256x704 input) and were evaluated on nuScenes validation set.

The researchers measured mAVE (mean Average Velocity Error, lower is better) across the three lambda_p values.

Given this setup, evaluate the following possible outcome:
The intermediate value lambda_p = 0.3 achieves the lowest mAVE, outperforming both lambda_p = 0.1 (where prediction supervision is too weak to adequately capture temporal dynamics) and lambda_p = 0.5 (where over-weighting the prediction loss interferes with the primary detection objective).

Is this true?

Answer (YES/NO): NO